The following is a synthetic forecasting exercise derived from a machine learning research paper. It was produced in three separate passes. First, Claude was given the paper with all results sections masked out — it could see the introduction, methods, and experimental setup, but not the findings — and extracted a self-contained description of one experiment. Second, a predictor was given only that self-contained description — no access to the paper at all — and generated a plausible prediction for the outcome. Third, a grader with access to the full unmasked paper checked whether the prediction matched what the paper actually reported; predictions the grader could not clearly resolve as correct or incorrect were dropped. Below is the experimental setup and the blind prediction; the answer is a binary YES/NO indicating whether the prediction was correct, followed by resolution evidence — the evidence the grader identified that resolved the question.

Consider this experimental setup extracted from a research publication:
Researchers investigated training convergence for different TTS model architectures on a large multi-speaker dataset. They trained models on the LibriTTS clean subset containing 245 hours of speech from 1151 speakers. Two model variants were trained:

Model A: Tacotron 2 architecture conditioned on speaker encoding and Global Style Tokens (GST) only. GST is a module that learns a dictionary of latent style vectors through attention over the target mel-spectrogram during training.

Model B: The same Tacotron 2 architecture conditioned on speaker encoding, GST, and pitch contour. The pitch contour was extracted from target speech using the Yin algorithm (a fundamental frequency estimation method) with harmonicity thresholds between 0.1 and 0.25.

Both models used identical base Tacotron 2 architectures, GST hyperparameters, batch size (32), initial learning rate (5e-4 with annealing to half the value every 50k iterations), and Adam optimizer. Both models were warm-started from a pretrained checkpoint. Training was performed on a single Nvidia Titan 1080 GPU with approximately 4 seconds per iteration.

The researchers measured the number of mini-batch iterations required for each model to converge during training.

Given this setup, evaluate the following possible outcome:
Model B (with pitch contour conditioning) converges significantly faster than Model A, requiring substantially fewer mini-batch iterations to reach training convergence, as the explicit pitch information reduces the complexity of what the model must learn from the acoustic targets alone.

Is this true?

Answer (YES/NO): NO